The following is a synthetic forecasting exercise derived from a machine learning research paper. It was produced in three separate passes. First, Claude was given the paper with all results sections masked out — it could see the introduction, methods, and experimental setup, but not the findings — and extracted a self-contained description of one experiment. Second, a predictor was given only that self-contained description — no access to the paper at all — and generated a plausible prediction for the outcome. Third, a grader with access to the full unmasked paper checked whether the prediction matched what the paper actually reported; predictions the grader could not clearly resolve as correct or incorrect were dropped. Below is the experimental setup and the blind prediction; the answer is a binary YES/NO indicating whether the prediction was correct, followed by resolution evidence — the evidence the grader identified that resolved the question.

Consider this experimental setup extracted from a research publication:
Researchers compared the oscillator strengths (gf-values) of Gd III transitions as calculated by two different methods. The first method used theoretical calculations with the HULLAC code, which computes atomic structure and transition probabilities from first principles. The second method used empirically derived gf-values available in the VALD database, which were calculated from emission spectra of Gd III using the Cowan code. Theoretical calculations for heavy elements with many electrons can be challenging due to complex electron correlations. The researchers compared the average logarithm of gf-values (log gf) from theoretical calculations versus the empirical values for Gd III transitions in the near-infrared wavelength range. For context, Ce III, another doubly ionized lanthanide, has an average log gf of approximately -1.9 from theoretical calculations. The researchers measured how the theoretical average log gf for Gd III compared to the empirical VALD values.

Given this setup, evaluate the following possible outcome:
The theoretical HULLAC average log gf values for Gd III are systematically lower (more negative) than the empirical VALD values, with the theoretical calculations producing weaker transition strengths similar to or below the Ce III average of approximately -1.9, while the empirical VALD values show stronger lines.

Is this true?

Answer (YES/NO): YES